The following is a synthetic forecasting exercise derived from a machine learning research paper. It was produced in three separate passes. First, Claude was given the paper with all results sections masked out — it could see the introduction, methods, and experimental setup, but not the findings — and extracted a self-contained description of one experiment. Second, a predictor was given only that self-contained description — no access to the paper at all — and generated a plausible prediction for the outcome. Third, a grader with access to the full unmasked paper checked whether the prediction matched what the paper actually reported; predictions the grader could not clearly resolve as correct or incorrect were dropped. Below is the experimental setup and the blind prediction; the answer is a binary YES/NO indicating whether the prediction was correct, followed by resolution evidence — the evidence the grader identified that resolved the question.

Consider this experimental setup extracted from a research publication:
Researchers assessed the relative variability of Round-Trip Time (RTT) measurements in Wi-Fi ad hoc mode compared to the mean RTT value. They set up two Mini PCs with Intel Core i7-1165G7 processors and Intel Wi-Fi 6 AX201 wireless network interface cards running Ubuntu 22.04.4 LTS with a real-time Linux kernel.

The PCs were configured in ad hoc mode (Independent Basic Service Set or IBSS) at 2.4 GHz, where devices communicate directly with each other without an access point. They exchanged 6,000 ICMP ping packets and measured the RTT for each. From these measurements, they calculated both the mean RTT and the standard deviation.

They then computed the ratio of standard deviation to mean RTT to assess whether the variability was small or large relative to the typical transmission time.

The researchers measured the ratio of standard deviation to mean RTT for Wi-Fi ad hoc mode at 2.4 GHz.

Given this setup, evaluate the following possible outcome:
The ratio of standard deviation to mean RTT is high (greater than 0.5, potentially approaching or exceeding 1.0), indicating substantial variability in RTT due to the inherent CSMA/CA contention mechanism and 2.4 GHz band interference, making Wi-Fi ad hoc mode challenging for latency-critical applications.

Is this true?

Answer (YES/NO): YES